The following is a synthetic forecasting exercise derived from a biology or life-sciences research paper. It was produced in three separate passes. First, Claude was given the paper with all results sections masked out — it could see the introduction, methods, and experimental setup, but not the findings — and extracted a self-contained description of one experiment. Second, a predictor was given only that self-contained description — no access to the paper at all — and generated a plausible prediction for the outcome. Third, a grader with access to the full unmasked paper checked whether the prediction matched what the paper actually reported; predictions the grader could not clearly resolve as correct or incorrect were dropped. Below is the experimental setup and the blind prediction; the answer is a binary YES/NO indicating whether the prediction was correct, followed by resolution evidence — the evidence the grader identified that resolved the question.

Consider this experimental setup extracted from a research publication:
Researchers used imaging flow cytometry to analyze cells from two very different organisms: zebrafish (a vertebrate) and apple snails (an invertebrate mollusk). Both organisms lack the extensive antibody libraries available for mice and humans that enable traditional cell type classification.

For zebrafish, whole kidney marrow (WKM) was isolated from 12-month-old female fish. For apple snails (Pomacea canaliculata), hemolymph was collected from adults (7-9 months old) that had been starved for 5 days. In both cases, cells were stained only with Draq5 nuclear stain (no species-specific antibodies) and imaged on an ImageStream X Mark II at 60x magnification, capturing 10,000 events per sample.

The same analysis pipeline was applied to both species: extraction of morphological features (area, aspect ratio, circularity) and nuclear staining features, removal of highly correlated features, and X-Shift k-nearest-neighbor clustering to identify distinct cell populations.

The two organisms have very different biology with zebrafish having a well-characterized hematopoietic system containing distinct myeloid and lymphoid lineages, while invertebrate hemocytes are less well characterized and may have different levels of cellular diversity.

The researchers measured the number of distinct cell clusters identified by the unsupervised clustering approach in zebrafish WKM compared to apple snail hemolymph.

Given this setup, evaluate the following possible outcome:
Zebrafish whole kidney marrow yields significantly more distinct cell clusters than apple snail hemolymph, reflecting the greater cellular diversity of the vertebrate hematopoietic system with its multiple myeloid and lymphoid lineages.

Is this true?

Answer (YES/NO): YES